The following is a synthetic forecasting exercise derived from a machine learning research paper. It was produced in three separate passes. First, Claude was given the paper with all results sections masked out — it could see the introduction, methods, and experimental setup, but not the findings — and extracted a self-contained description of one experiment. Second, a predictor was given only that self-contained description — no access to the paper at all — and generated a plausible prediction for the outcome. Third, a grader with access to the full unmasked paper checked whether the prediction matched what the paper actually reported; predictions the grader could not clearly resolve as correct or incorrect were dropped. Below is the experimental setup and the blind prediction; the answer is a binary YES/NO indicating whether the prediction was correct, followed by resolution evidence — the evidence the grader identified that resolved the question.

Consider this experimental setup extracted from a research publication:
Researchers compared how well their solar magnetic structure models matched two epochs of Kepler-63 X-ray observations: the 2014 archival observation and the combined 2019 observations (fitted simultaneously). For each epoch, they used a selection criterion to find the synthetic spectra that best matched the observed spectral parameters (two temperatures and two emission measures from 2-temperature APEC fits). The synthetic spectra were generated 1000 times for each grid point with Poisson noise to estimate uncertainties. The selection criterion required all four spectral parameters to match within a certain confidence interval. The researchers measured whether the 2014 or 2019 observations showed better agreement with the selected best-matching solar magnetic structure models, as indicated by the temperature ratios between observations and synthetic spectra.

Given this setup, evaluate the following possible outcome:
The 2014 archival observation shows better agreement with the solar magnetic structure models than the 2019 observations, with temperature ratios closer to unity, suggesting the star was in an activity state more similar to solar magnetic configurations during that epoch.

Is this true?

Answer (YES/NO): NO